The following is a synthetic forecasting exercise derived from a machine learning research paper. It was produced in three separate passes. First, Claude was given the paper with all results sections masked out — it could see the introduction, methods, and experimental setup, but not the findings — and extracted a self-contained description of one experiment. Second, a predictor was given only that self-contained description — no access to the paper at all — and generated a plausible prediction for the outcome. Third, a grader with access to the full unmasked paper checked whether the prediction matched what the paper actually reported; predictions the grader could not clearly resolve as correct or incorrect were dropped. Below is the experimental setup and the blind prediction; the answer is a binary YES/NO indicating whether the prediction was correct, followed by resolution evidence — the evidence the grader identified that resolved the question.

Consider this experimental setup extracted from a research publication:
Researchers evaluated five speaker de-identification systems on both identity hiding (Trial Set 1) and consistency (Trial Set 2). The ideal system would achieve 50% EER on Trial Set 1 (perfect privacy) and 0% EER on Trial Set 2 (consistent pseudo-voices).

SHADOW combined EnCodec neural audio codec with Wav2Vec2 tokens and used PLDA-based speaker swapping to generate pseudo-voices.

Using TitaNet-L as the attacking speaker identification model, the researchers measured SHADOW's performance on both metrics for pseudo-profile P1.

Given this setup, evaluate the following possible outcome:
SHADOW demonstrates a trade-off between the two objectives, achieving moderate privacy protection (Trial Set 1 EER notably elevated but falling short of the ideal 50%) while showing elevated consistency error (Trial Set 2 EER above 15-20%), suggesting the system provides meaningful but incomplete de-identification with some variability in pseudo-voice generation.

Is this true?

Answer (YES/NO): YES